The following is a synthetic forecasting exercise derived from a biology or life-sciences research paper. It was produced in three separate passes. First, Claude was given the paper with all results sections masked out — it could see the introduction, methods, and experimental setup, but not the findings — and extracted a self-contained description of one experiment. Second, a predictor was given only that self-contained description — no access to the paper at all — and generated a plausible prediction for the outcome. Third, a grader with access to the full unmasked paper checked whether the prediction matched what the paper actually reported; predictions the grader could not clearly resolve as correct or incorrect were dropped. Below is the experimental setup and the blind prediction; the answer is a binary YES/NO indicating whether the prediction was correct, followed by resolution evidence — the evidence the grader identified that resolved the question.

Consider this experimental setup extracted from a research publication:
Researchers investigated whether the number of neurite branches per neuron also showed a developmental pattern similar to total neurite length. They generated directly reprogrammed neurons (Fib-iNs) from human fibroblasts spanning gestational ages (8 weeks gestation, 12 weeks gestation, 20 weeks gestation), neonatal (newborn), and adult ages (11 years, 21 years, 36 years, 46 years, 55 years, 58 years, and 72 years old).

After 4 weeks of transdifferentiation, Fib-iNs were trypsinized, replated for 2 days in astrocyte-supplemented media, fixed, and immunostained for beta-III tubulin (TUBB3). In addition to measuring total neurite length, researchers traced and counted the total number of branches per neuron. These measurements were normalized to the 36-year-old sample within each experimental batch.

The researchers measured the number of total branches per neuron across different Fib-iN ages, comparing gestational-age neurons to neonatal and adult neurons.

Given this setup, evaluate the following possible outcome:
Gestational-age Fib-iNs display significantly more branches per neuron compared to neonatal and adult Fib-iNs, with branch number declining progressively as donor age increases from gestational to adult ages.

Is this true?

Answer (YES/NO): NO